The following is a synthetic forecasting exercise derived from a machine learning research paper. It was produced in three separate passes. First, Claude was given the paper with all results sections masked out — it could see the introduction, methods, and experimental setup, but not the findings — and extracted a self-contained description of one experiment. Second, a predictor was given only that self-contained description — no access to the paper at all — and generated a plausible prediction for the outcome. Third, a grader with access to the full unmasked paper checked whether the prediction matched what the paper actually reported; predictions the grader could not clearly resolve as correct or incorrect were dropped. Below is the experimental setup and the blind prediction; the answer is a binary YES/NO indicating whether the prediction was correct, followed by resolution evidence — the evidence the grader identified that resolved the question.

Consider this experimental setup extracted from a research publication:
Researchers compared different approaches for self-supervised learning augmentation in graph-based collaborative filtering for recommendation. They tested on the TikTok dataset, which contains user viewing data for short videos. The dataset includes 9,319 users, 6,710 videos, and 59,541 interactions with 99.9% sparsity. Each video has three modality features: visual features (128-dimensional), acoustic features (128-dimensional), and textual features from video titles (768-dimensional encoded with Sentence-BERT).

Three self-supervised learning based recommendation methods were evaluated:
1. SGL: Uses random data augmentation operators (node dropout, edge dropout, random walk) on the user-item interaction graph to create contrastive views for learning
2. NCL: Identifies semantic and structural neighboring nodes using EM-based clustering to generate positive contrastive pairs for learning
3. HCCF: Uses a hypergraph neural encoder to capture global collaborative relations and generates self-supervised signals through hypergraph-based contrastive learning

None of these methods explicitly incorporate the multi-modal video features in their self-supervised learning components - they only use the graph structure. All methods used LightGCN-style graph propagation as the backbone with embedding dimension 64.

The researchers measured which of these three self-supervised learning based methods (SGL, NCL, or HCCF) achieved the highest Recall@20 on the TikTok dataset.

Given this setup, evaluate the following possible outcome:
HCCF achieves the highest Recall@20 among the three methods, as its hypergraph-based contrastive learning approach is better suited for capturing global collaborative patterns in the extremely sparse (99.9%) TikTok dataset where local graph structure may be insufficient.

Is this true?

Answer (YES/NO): YES